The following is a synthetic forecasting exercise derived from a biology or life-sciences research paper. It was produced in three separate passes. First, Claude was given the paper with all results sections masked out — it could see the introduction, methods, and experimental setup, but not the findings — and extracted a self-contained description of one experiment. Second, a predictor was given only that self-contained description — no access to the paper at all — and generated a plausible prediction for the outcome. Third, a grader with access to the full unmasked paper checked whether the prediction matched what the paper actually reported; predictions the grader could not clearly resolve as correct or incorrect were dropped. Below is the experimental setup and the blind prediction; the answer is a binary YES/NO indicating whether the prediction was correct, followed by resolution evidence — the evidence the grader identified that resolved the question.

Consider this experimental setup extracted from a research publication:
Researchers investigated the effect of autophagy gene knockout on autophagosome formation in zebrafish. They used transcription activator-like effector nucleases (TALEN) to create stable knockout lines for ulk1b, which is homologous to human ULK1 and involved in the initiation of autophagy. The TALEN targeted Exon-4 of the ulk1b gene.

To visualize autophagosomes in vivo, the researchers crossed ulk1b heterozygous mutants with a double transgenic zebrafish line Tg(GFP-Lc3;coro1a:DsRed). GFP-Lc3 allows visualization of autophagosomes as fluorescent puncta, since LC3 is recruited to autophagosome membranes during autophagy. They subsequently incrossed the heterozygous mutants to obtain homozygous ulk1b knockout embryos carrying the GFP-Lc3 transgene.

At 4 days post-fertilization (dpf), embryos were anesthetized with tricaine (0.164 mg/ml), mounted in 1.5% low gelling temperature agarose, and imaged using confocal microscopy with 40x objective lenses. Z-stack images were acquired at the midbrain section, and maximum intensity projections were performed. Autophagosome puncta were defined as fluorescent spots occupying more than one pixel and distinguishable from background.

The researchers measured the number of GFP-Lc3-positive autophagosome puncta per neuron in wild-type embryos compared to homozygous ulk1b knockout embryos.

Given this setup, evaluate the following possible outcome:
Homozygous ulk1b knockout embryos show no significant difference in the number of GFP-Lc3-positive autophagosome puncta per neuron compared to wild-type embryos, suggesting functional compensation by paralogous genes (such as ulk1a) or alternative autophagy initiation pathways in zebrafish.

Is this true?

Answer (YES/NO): NO